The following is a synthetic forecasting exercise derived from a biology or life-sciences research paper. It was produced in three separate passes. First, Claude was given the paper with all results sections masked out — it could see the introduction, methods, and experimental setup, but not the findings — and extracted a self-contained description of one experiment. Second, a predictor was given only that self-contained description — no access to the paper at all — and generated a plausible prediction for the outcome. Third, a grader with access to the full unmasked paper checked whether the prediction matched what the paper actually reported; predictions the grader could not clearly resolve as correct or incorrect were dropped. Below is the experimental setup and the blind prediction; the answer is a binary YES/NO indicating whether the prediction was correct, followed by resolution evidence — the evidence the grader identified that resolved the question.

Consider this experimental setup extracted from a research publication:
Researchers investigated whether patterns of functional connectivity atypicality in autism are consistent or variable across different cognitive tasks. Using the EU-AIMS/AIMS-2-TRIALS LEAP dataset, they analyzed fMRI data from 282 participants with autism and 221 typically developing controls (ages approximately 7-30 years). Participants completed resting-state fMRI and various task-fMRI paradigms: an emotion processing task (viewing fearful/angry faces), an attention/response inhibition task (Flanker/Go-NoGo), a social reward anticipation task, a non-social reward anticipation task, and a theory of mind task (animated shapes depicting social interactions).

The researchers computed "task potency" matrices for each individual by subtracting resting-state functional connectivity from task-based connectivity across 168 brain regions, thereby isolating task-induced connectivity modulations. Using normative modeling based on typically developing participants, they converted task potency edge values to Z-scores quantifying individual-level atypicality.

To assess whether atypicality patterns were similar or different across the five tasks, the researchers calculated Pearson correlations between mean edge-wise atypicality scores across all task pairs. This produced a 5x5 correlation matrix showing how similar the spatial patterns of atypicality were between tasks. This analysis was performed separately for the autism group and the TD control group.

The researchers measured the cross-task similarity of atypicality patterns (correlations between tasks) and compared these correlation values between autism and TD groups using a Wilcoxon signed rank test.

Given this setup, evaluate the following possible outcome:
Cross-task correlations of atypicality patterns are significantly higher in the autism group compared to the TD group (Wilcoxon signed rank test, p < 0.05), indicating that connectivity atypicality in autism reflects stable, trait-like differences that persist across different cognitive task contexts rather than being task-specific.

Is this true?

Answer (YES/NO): YES